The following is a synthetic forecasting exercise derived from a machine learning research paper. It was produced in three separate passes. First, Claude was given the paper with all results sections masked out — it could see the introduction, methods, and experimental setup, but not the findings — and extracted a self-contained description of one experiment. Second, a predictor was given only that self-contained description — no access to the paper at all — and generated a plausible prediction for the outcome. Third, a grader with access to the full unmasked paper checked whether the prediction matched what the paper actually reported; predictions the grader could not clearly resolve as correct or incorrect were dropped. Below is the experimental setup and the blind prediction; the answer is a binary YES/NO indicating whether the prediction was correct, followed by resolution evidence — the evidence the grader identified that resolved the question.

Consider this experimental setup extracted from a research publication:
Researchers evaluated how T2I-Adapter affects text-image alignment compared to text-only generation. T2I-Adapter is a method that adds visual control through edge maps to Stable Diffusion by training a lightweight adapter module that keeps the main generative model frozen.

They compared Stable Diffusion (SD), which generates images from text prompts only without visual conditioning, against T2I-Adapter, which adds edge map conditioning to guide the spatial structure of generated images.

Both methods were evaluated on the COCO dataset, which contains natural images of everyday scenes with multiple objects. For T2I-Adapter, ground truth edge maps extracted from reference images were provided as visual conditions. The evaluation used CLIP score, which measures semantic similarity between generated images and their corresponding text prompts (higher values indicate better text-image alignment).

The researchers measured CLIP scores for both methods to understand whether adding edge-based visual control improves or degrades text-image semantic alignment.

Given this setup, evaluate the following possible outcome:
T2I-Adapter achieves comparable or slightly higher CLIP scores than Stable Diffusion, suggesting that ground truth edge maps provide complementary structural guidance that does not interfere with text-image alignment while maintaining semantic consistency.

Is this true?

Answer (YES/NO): NO